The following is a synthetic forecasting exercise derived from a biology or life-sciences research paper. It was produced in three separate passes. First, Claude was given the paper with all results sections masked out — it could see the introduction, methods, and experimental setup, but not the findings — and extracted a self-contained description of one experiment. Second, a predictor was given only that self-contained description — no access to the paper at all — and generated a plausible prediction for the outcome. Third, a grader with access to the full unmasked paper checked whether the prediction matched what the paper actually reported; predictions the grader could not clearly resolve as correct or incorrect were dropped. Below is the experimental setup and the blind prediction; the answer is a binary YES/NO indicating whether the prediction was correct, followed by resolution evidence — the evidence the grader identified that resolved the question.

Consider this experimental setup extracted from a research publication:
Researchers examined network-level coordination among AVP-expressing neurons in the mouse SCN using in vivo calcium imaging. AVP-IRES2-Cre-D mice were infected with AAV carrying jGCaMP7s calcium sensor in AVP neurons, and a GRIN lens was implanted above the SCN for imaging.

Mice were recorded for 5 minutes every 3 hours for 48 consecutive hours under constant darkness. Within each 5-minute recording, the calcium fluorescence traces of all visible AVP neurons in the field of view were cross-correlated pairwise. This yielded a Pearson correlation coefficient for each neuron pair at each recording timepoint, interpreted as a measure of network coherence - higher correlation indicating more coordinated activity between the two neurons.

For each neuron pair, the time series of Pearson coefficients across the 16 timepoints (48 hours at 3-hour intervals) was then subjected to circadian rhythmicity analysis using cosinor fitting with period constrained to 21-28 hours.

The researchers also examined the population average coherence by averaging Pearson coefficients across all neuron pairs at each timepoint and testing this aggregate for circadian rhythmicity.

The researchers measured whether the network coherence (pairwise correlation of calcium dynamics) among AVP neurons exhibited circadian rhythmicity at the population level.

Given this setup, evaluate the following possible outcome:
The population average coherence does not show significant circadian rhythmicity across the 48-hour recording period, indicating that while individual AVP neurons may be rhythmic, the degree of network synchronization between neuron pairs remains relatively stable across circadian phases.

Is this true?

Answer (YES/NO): NO